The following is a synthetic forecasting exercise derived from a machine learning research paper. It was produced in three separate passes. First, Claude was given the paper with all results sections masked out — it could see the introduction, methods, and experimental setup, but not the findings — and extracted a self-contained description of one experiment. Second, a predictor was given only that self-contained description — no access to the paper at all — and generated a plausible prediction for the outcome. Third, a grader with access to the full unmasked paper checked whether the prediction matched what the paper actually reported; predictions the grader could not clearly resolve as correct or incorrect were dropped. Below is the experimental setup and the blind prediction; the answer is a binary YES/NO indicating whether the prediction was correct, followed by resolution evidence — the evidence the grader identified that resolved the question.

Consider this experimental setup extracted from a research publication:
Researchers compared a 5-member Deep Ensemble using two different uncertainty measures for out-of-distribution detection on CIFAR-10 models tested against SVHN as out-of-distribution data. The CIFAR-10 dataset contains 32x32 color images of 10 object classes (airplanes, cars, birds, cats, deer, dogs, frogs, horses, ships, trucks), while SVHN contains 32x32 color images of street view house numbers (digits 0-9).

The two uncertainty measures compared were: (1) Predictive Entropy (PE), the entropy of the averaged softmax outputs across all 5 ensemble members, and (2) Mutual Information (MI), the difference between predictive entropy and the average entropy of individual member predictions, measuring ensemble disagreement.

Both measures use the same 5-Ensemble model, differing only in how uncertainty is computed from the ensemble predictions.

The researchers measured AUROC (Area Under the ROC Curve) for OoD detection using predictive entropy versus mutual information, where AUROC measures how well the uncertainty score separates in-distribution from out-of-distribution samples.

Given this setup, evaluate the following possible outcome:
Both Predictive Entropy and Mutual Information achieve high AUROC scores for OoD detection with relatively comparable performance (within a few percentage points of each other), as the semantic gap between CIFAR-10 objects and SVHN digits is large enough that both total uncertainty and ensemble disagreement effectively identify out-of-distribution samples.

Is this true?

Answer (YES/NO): YES